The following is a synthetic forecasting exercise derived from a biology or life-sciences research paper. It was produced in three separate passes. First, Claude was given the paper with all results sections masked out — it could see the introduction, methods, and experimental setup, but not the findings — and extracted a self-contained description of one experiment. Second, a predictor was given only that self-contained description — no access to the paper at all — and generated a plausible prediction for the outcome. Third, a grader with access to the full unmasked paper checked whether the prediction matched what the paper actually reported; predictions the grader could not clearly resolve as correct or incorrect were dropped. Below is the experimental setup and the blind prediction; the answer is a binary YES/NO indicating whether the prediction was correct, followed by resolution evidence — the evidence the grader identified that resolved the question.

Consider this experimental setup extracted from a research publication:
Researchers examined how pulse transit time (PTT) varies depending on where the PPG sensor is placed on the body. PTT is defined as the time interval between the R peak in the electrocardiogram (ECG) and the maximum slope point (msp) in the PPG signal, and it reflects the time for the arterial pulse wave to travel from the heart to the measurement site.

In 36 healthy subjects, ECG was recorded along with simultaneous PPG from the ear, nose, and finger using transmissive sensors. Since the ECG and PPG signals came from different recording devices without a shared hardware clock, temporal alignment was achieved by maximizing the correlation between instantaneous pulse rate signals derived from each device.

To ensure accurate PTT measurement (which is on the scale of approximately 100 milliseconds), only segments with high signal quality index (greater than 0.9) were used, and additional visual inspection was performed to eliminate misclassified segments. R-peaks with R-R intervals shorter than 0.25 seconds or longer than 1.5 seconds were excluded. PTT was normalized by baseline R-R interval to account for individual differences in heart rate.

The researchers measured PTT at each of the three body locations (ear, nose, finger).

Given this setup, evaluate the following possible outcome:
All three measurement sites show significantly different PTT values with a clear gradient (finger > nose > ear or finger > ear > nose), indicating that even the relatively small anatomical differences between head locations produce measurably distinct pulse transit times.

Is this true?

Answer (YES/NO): YES